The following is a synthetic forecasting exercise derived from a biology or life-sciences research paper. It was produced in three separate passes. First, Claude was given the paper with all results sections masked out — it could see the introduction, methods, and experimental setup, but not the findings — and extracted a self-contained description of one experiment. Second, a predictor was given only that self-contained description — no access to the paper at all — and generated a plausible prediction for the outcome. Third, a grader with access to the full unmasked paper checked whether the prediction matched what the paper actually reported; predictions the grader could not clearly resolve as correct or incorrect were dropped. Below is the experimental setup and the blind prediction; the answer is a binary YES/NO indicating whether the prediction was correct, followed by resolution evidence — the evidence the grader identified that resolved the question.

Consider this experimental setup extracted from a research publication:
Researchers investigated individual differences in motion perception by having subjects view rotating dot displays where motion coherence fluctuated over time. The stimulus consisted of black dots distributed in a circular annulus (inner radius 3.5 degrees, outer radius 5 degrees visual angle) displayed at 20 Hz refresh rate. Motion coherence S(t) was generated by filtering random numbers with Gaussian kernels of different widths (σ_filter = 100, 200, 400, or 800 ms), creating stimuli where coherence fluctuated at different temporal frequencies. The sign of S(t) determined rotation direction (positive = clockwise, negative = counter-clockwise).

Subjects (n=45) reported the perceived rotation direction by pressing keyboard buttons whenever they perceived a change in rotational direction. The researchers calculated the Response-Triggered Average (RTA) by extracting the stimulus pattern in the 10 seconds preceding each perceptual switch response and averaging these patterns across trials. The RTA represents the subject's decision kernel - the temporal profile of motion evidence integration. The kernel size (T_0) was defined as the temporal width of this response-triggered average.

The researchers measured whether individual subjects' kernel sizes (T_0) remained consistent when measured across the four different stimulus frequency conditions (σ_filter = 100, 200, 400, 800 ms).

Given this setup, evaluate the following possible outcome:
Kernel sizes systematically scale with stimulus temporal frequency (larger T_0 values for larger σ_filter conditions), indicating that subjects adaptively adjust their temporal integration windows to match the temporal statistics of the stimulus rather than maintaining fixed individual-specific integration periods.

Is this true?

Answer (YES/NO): NO